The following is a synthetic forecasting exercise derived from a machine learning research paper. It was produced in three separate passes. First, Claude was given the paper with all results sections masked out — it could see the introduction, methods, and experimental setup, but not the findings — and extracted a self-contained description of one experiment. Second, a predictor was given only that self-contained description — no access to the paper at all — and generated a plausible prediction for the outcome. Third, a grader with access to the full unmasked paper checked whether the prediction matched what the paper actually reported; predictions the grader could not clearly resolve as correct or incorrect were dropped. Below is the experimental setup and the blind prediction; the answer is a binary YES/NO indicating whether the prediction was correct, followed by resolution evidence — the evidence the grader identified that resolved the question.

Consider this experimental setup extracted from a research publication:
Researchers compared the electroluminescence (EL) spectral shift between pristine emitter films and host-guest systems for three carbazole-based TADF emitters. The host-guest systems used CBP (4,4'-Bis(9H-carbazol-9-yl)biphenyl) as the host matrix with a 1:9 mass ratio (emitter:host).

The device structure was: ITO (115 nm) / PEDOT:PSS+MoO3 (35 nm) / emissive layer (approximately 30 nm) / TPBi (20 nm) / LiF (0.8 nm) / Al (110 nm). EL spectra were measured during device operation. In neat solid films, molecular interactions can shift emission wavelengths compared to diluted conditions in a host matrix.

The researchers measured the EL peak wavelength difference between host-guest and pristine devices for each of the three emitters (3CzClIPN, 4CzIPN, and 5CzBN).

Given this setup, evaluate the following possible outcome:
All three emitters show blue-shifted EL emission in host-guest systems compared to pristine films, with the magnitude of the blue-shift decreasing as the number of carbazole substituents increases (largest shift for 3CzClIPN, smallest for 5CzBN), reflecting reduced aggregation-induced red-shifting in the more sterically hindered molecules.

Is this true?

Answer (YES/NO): NO